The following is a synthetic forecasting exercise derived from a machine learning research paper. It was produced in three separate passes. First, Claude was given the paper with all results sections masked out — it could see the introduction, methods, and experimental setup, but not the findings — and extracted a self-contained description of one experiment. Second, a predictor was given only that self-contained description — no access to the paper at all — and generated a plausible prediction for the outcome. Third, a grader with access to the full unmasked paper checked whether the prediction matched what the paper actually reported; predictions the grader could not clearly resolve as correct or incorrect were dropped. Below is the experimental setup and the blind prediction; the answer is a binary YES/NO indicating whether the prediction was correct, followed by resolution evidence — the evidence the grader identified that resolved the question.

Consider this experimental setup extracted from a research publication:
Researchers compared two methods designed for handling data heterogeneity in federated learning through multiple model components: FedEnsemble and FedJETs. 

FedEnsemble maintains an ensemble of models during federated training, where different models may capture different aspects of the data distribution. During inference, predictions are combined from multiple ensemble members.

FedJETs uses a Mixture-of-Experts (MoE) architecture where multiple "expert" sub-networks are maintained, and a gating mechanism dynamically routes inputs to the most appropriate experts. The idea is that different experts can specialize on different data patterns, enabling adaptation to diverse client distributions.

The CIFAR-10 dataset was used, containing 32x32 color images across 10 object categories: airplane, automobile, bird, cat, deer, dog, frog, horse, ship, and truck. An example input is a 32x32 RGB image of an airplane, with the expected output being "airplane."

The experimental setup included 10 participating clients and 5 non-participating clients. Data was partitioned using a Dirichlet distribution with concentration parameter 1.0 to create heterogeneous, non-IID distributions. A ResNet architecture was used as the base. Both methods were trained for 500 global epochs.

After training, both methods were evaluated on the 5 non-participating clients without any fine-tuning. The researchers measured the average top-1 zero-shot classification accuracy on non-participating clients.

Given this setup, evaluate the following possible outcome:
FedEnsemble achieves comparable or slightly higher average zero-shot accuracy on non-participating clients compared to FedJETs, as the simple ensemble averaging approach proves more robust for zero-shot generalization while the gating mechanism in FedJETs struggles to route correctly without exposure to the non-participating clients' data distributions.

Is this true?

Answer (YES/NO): NO